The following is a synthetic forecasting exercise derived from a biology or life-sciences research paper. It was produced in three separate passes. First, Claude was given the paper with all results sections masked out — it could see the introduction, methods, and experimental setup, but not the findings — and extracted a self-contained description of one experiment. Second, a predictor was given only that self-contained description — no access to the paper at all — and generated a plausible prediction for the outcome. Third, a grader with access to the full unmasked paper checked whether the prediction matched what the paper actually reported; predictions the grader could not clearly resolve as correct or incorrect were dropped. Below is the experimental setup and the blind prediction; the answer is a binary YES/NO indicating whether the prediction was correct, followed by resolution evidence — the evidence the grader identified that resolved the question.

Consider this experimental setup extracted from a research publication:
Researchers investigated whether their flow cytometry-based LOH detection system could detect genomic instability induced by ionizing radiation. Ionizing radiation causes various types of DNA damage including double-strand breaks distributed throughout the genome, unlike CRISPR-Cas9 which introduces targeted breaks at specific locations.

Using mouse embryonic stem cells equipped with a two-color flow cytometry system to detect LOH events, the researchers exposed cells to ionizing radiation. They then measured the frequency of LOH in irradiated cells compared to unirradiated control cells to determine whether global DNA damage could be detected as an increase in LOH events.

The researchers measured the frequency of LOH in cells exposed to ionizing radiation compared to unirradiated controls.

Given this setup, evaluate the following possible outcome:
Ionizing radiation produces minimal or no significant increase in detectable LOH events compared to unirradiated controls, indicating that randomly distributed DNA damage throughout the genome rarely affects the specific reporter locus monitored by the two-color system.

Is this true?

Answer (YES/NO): NO